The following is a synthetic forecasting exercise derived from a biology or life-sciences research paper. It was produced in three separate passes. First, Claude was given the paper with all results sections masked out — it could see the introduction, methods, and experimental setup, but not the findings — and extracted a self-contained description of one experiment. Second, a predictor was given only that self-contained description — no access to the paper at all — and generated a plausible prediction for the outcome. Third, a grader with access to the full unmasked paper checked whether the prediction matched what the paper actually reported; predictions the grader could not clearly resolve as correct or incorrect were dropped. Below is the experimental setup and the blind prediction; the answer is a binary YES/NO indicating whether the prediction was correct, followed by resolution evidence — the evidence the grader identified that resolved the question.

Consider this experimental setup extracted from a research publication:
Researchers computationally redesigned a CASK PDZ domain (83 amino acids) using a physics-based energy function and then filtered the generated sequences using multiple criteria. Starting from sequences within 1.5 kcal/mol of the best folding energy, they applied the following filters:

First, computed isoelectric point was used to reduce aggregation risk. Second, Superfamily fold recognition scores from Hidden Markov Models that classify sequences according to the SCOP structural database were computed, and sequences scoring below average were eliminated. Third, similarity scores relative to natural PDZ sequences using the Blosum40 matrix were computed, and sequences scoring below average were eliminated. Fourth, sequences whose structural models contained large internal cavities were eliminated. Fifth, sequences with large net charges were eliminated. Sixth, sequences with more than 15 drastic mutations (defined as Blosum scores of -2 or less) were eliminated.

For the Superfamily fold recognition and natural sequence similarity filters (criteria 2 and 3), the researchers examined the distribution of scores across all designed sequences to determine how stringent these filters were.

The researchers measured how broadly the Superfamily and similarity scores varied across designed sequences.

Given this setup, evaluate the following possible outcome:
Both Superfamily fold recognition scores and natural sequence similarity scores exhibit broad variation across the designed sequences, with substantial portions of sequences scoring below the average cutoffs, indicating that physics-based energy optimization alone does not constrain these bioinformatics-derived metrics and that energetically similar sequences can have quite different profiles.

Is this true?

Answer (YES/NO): NO